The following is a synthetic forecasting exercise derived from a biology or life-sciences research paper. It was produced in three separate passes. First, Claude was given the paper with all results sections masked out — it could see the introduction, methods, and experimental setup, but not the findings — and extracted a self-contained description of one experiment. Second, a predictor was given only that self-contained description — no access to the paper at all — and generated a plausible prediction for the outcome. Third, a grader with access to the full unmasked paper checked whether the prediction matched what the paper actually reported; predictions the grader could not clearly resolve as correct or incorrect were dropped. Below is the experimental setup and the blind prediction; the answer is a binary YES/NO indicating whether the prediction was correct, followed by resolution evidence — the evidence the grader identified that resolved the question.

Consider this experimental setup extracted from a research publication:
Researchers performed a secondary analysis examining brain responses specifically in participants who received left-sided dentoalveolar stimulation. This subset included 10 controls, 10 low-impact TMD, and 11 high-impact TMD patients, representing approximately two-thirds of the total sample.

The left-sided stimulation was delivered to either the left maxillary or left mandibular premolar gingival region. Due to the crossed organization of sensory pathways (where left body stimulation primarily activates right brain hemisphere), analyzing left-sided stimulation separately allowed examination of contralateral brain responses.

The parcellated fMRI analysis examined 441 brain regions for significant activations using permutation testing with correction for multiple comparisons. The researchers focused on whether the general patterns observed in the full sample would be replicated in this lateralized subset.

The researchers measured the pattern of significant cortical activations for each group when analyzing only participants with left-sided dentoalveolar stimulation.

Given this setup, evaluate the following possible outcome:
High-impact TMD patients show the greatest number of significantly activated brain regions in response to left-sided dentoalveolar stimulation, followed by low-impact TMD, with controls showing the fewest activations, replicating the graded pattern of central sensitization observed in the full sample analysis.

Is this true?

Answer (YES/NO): NO